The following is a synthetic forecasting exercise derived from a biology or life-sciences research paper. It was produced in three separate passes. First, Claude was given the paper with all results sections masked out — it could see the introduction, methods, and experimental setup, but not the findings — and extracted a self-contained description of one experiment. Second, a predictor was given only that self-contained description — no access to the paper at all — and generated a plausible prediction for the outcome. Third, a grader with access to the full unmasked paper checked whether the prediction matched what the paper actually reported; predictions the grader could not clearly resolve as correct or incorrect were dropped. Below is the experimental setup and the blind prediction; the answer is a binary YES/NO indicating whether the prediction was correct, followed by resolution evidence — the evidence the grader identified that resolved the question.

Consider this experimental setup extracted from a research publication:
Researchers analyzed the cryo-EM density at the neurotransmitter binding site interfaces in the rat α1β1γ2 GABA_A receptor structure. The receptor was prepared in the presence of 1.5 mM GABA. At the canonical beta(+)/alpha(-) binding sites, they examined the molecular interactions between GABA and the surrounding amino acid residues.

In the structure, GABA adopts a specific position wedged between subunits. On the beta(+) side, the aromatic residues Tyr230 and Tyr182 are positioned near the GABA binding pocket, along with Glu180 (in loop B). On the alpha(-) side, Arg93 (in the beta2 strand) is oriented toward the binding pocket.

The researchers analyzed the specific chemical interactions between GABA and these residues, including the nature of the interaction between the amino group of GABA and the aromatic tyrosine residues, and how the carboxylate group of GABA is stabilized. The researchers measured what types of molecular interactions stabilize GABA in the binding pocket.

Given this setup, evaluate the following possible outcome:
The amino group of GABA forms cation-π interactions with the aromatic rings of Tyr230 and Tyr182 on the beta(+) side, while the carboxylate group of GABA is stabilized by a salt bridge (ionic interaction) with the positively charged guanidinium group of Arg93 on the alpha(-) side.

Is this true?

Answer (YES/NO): NO